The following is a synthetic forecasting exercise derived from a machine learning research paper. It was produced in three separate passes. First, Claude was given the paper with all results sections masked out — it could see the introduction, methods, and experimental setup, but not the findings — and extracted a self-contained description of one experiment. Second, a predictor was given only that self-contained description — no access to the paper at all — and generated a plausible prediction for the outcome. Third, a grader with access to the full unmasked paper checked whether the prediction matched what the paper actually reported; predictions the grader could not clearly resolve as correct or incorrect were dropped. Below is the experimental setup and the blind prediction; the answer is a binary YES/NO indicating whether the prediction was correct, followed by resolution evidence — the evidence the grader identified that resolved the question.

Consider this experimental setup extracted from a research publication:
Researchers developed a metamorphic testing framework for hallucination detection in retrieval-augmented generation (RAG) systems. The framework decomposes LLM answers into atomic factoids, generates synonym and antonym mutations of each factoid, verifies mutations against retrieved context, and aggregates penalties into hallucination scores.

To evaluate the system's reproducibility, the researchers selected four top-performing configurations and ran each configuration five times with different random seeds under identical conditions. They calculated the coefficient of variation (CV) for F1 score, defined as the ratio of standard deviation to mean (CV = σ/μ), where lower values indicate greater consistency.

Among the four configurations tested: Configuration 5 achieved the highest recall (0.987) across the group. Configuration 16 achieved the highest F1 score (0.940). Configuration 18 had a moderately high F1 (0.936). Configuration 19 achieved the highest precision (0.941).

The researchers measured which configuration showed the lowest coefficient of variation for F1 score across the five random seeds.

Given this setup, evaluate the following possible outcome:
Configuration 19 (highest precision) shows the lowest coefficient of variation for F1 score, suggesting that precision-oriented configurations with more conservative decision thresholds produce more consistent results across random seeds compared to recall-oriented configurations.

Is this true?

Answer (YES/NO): NO